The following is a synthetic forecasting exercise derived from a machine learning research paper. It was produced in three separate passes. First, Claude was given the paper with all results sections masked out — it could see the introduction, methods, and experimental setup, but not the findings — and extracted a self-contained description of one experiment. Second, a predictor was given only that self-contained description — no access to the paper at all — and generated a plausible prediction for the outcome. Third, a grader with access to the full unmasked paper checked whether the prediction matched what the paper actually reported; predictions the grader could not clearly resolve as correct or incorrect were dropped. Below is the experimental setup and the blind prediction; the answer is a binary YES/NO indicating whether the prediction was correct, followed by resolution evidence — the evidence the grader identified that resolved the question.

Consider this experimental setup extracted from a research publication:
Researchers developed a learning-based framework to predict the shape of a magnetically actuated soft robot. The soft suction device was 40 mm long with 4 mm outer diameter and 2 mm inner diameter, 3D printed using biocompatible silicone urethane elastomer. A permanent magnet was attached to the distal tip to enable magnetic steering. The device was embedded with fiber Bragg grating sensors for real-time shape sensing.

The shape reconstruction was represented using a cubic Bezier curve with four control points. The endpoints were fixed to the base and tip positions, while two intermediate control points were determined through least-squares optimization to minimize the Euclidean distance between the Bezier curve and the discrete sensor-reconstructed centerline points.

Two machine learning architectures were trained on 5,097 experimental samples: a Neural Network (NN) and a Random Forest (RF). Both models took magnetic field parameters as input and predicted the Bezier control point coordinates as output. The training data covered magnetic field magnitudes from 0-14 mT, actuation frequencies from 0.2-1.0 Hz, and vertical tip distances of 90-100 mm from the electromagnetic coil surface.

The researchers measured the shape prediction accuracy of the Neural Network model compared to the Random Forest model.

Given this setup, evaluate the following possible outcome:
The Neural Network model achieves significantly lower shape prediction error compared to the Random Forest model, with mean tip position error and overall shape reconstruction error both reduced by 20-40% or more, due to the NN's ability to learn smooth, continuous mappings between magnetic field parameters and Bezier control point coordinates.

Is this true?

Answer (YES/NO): NO